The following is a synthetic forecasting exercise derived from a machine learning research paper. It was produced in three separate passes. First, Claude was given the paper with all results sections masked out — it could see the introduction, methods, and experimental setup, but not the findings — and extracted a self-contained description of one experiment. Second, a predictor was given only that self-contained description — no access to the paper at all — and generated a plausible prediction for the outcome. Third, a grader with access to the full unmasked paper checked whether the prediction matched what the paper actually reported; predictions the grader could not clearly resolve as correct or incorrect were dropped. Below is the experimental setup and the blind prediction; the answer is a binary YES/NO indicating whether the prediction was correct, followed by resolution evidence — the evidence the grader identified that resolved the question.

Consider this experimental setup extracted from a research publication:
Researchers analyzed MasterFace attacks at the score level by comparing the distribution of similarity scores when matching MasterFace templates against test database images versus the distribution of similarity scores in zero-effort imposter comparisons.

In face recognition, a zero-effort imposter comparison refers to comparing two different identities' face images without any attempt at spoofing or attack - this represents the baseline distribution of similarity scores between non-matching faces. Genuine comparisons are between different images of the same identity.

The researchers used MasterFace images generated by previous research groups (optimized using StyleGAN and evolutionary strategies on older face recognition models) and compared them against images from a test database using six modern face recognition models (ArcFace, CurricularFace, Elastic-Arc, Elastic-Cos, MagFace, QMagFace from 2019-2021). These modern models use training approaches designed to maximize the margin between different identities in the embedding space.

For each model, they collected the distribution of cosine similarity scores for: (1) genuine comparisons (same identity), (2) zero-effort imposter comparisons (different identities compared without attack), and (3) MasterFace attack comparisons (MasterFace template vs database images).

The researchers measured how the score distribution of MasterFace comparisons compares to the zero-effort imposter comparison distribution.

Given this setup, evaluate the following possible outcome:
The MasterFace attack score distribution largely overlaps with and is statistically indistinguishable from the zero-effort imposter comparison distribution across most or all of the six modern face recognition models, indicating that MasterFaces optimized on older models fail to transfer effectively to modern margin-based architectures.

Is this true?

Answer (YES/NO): YES